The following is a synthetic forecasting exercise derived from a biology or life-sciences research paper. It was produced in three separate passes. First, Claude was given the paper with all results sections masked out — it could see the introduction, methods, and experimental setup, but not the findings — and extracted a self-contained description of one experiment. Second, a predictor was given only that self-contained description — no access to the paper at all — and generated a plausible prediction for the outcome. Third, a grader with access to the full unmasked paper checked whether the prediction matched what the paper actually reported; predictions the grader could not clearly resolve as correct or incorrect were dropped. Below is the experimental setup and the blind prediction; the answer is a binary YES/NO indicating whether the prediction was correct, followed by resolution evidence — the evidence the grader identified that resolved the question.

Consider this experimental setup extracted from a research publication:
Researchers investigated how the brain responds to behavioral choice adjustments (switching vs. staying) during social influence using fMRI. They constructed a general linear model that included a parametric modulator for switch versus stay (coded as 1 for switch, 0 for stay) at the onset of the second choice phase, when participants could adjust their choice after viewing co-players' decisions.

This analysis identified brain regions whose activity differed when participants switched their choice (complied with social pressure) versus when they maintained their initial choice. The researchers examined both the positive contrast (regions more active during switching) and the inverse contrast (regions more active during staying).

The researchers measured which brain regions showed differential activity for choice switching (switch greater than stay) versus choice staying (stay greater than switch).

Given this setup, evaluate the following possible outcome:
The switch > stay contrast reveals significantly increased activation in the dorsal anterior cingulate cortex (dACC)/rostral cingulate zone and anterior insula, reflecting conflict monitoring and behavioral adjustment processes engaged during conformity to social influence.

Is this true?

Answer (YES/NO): NO